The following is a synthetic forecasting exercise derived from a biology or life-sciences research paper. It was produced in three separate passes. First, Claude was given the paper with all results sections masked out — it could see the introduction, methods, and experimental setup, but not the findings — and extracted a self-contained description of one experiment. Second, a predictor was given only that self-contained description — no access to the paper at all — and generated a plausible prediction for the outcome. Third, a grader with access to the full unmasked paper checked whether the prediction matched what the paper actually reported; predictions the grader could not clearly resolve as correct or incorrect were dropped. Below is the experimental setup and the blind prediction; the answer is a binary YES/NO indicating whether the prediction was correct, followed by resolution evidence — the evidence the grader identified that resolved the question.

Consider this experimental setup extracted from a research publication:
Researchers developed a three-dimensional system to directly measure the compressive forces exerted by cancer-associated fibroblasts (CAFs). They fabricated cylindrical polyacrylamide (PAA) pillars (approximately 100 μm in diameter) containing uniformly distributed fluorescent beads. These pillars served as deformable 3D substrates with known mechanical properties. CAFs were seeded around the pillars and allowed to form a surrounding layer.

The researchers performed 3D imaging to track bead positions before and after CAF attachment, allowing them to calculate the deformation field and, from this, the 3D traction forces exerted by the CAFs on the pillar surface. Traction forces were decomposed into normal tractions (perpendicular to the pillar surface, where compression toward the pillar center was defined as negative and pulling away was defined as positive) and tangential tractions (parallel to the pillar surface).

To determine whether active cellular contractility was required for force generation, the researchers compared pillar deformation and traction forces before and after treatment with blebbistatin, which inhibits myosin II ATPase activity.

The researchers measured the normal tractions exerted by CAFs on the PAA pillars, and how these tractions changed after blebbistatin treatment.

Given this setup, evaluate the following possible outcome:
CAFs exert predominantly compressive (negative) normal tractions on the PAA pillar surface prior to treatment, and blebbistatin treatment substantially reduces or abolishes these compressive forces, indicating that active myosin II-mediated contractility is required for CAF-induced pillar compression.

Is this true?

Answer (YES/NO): YES